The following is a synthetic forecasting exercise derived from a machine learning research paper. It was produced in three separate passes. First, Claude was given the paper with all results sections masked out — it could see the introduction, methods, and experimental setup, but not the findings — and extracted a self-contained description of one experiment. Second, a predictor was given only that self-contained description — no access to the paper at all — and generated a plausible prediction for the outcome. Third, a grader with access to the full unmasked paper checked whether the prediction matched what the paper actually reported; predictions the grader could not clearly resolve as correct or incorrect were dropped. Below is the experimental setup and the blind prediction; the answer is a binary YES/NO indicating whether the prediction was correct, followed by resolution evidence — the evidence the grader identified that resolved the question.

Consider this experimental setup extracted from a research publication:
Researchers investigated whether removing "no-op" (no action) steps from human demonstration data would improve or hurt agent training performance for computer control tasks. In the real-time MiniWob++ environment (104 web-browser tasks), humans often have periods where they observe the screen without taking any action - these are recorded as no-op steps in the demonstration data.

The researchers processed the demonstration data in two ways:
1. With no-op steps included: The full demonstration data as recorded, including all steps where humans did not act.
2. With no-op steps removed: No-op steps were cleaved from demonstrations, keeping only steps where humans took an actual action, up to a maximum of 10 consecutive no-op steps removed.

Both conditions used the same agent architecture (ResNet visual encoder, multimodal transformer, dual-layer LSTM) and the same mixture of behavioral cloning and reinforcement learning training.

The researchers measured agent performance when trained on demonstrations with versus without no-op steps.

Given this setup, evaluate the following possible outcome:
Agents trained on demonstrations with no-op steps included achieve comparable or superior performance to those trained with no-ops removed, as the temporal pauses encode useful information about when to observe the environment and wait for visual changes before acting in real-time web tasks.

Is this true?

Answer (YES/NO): NO